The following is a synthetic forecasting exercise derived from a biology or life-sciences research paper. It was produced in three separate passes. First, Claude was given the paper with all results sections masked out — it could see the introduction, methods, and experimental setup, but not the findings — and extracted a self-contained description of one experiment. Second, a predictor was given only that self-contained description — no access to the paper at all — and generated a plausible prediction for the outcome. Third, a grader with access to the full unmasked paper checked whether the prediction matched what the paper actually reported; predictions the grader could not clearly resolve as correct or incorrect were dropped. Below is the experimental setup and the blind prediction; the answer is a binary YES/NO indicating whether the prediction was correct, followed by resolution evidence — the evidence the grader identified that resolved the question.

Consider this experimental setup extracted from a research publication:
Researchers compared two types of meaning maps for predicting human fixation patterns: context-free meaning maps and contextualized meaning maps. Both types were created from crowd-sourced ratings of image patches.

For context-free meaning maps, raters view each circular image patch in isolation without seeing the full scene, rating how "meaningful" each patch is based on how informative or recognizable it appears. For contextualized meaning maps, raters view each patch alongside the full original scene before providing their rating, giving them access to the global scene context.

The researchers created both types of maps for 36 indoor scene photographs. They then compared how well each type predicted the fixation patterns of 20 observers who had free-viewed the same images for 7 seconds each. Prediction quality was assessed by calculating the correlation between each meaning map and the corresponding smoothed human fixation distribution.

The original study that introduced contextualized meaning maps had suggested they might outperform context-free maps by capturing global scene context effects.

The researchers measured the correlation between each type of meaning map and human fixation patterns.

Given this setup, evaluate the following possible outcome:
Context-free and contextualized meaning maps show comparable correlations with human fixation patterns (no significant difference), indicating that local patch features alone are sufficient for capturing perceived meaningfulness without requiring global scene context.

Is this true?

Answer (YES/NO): YES